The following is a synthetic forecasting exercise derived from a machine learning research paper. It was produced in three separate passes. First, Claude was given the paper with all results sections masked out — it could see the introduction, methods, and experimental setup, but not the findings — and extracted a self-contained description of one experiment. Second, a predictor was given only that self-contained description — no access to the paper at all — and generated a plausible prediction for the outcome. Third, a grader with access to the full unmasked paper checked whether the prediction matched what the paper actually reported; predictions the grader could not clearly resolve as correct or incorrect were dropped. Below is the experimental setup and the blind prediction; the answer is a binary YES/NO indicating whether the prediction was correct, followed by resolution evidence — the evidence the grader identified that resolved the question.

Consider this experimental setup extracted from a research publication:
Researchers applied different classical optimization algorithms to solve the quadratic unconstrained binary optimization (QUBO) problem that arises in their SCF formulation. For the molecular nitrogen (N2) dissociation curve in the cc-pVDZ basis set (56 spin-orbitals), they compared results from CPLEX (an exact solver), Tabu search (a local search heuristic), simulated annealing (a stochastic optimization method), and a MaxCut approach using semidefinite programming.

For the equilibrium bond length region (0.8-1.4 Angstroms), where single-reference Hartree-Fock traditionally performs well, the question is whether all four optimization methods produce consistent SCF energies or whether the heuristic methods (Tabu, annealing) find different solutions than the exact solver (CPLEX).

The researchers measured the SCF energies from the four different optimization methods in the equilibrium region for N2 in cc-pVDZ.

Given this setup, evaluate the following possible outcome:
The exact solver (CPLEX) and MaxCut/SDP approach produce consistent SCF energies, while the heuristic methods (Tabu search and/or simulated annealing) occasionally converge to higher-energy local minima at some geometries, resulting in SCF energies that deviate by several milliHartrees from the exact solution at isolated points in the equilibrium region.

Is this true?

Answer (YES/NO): NO